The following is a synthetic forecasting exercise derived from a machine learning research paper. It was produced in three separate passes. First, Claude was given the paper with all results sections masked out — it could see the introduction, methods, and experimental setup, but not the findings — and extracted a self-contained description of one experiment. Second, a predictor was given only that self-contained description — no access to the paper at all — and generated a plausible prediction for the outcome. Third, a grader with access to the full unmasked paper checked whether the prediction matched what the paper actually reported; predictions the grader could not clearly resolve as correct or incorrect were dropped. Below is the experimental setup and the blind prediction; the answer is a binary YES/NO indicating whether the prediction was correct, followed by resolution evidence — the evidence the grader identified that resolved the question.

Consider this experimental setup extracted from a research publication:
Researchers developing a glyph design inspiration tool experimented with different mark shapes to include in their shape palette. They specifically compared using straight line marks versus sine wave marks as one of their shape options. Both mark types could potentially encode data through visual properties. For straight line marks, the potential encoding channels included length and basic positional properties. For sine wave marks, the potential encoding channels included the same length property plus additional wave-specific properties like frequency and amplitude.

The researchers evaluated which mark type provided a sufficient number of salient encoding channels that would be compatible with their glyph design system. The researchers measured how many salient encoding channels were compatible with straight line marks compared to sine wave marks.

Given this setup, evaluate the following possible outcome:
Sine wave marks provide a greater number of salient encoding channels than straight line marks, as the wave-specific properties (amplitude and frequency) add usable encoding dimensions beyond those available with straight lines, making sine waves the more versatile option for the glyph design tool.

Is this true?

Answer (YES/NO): YES